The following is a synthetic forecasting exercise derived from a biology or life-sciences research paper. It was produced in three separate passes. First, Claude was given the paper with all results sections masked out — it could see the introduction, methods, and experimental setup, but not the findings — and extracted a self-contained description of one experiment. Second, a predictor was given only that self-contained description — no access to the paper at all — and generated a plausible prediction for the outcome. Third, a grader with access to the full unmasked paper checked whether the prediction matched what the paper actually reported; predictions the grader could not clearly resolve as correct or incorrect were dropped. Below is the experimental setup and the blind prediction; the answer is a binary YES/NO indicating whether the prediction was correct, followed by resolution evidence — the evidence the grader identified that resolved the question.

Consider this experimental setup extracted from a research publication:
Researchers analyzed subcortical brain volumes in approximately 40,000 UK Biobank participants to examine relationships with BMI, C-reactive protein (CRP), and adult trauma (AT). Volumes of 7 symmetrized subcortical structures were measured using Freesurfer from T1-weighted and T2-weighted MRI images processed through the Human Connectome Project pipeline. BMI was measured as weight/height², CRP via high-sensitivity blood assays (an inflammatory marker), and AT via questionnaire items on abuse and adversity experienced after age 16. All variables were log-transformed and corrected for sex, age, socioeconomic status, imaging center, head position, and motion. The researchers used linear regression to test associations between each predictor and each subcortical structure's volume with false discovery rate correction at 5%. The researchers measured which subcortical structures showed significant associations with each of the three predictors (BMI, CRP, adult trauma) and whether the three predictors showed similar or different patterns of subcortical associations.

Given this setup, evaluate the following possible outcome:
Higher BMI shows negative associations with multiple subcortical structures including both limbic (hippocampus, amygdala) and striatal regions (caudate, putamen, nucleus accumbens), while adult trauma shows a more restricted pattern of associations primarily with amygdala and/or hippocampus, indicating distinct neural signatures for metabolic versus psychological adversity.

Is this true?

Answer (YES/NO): NO